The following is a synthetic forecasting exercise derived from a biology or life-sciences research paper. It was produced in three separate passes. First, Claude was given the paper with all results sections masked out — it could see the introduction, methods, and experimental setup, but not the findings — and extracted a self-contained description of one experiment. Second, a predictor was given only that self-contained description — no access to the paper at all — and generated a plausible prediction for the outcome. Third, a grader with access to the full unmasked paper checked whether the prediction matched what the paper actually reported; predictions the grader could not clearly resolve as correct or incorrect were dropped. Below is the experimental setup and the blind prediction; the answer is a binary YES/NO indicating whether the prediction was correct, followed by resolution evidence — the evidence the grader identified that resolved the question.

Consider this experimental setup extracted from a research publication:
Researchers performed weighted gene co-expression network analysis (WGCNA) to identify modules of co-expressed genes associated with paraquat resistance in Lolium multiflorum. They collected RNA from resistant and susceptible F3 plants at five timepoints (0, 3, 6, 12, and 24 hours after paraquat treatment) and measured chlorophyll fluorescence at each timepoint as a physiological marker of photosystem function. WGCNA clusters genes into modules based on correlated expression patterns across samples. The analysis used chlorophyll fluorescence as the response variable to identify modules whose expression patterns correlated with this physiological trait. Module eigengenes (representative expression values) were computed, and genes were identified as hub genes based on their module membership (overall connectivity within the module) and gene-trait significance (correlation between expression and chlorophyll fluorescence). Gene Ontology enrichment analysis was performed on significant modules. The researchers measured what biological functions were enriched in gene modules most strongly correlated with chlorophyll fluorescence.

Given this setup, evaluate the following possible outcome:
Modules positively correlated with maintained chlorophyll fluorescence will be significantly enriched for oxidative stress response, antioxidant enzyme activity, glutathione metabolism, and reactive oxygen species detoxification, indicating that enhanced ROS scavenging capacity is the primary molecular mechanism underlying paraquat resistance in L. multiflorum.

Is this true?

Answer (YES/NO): NO